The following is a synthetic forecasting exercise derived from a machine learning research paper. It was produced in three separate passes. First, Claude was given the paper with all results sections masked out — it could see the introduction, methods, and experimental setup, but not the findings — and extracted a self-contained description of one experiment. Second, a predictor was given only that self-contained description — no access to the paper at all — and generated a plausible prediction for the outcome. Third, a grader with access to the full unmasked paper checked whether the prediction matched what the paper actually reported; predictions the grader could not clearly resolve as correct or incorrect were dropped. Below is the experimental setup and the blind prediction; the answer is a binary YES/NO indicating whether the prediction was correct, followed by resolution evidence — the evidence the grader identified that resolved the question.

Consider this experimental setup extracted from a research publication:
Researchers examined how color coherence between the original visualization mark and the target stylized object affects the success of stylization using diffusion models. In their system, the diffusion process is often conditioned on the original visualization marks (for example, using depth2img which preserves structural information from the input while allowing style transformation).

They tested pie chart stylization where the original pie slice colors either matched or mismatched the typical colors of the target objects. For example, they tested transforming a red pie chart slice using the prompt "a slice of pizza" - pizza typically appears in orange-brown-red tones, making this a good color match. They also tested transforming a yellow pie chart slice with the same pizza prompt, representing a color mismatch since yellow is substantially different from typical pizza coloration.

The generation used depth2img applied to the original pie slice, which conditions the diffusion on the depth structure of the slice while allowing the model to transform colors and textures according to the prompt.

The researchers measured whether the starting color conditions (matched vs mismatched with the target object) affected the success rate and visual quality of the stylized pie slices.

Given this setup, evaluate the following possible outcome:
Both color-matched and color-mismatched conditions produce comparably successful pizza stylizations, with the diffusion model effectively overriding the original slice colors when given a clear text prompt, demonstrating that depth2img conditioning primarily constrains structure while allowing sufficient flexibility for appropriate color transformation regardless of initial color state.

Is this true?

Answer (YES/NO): NO